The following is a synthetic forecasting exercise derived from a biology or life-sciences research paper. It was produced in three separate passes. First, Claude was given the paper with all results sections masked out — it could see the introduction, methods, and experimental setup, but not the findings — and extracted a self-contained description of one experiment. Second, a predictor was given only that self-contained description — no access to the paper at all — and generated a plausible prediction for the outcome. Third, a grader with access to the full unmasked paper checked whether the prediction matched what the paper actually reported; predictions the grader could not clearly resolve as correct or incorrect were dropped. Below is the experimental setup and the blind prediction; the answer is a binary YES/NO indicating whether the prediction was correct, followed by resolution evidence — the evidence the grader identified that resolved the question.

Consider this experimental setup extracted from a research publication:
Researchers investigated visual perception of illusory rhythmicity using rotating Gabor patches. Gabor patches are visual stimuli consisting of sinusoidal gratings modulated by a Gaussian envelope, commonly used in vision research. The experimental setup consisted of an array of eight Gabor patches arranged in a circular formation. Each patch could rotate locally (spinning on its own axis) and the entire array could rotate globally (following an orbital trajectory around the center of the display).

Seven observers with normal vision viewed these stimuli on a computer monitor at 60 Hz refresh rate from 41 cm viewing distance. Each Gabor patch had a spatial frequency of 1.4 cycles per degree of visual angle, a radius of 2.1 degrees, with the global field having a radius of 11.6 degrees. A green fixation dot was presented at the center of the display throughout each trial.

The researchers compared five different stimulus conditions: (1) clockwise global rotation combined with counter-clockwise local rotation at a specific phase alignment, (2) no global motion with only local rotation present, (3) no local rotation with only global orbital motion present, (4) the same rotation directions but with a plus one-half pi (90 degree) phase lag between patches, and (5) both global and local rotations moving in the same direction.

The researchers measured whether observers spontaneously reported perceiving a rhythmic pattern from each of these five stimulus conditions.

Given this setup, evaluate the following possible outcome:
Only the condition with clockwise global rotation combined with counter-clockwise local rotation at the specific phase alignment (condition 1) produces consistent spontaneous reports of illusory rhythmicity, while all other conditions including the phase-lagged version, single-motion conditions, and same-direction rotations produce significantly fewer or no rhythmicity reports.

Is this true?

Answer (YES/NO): YES